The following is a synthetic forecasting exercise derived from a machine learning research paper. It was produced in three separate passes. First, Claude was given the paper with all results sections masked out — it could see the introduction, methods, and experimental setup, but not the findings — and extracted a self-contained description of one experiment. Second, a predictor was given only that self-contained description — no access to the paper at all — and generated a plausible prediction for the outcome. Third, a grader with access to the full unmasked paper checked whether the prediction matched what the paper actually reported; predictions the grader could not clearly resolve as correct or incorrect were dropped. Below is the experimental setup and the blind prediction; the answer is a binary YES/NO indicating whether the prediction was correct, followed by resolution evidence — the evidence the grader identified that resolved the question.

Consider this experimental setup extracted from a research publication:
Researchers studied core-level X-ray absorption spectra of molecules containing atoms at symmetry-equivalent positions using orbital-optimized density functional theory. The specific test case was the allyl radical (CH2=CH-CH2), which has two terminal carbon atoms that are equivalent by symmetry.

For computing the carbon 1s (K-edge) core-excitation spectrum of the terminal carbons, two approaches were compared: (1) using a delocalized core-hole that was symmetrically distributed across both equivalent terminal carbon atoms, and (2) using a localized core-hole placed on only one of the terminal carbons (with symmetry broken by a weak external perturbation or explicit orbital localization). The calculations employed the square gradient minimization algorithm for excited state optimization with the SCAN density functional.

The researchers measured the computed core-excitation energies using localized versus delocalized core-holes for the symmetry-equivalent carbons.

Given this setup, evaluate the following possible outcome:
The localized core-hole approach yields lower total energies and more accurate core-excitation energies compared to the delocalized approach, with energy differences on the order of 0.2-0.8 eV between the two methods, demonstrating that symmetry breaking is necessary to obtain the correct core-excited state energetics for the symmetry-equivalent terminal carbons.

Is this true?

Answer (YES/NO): NO